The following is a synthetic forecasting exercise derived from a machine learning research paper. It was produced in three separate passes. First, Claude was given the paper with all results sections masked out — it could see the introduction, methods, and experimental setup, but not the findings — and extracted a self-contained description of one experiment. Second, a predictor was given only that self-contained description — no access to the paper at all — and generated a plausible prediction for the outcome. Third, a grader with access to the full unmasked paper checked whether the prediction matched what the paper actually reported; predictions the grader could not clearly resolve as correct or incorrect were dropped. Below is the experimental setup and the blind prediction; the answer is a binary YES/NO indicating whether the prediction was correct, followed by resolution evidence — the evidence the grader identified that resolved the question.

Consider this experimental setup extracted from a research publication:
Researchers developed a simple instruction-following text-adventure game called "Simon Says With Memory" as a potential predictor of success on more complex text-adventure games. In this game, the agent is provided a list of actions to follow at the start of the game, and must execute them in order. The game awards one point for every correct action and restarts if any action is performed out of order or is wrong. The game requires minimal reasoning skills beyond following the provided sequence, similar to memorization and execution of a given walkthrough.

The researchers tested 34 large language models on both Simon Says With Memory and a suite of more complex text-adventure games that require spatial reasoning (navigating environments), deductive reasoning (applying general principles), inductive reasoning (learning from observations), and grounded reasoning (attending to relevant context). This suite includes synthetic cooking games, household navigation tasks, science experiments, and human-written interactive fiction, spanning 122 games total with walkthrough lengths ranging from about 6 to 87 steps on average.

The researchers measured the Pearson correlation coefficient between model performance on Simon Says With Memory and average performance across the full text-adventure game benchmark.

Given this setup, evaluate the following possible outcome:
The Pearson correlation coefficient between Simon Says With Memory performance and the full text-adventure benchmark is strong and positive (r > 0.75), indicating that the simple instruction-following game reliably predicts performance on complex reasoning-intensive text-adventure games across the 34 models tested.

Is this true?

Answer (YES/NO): YES